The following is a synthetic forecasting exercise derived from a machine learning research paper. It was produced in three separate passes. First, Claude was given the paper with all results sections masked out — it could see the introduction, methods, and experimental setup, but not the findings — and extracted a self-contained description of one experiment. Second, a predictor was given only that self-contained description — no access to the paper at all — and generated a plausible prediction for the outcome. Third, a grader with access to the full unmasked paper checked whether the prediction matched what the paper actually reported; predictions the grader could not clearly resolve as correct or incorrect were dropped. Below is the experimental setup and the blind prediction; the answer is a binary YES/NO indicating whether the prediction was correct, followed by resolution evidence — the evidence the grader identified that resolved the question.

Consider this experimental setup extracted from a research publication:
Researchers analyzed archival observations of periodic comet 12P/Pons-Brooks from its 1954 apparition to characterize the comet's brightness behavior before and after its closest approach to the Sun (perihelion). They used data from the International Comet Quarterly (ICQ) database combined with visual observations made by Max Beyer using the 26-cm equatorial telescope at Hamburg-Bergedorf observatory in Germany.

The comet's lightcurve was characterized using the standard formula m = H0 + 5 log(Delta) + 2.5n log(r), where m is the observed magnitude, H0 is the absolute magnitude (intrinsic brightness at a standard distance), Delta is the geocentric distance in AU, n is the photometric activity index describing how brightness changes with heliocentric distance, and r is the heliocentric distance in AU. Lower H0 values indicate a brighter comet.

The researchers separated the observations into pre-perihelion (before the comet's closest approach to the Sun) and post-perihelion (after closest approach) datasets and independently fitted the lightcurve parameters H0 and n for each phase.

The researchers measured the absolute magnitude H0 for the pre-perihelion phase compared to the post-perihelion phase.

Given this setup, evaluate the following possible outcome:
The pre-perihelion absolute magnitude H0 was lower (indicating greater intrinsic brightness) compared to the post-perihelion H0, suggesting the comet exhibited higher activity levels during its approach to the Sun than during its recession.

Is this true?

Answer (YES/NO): YES